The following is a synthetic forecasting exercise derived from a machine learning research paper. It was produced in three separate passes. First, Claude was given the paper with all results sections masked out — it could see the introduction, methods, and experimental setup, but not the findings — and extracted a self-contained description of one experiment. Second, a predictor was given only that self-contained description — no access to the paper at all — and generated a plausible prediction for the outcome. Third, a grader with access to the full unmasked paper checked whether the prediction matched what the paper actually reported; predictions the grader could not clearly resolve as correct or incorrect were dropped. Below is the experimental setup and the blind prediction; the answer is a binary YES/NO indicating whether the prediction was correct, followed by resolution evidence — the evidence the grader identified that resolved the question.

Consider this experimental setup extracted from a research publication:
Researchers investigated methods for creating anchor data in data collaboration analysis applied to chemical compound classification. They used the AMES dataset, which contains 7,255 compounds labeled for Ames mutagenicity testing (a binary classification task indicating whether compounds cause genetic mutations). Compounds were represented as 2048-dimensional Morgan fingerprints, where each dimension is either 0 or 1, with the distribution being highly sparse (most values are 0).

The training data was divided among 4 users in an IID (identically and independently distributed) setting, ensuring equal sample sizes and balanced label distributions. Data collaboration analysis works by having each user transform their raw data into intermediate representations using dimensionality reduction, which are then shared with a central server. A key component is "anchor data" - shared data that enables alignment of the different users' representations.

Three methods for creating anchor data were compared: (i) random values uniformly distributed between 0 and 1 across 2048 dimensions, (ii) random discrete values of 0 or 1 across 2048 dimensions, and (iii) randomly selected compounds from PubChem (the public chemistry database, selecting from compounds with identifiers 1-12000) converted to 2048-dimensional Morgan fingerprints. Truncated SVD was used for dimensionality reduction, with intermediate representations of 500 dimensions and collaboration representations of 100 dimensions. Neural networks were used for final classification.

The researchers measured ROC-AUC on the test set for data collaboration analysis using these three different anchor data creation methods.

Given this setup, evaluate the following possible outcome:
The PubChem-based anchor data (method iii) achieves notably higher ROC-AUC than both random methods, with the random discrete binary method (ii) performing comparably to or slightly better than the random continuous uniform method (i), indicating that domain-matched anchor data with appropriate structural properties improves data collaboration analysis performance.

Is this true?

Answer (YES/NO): NO